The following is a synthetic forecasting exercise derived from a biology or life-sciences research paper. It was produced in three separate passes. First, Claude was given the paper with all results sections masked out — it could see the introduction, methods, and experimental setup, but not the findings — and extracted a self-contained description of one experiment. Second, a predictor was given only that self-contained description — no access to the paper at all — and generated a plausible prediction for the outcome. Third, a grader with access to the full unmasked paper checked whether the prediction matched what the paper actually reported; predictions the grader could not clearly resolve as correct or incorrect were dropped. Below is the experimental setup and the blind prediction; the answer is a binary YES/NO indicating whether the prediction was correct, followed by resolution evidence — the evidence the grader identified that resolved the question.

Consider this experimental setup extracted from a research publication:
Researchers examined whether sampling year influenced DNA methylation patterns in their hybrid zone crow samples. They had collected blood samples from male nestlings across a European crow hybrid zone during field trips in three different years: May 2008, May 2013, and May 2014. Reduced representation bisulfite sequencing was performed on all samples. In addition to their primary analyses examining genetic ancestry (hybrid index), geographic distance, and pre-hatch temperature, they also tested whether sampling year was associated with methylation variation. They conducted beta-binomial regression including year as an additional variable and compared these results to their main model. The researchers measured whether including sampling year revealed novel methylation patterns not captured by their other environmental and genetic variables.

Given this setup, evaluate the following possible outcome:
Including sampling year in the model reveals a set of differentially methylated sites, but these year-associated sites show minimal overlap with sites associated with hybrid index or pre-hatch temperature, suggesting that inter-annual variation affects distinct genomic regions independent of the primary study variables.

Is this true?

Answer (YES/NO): NO